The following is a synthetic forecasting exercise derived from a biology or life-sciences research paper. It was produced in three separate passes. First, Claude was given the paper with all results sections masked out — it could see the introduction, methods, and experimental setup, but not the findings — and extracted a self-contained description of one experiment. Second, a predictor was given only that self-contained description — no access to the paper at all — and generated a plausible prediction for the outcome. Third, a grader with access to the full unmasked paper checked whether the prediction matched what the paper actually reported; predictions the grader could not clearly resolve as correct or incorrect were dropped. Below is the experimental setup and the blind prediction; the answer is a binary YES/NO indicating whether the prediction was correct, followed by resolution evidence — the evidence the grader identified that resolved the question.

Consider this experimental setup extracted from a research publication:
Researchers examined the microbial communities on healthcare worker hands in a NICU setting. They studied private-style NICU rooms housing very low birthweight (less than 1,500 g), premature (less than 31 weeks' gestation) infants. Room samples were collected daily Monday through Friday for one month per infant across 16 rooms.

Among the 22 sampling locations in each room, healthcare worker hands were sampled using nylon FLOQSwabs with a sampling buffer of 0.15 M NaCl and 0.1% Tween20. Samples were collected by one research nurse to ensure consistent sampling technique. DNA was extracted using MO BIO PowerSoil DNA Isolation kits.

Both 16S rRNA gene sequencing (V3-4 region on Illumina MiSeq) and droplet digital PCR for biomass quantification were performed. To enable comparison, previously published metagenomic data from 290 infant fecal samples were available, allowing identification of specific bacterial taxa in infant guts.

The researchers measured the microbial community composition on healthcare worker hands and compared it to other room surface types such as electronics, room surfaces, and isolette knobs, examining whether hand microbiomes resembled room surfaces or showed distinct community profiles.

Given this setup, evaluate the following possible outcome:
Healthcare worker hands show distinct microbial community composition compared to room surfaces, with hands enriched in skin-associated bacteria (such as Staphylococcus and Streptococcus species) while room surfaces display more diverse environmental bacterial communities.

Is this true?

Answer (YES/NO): NO